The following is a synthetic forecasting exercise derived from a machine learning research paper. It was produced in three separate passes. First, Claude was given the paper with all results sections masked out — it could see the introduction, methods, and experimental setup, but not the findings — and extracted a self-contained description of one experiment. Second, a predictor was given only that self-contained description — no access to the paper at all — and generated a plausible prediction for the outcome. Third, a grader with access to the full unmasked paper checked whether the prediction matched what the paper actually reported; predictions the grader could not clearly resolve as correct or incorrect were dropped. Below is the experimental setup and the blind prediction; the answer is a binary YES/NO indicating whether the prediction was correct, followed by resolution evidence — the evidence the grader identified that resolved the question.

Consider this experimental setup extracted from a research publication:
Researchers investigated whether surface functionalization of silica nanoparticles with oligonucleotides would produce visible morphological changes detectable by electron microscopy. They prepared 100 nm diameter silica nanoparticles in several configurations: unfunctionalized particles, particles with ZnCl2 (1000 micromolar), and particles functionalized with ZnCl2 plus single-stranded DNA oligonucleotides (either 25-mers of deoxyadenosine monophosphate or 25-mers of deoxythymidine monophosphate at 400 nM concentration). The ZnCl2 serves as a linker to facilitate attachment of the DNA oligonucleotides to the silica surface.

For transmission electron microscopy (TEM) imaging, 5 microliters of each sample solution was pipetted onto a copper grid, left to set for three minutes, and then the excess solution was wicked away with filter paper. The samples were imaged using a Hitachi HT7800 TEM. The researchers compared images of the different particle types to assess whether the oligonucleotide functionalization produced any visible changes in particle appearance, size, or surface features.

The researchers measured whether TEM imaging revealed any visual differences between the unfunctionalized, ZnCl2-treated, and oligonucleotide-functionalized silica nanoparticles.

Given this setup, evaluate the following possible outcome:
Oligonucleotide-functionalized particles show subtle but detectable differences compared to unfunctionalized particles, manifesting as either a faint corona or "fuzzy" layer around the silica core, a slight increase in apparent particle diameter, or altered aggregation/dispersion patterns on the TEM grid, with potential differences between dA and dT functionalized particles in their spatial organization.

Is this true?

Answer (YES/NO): NO